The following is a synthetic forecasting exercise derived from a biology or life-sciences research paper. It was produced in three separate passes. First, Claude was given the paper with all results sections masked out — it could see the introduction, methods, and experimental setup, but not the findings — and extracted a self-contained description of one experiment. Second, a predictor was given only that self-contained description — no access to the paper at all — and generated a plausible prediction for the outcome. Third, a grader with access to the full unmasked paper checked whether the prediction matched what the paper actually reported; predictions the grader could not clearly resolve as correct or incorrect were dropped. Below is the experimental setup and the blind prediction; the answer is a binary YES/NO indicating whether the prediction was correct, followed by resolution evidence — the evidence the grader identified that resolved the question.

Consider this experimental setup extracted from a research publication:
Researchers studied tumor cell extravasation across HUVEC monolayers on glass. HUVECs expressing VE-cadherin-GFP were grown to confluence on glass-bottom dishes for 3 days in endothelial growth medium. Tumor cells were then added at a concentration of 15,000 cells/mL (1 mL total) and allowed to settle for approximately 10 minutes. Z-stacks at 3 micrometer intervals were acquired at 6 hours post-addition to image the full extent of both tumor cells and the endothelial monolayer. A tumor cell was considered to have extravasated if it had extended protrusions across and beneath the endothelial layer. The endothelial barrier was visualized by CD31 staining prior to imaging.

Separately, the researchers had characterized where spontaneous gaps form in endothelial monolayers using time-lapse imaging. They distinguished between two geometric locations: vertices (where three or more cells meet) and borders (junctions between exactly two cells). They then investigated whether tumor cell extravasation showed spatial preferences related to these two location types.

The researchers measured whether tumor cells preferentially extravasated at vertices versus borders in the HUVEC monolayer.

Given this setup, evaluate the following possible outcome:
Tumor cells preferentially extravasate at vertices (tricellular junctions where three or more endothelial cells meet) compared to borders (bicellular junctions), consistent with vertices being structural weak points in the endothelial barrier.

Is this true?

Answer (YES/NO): YES